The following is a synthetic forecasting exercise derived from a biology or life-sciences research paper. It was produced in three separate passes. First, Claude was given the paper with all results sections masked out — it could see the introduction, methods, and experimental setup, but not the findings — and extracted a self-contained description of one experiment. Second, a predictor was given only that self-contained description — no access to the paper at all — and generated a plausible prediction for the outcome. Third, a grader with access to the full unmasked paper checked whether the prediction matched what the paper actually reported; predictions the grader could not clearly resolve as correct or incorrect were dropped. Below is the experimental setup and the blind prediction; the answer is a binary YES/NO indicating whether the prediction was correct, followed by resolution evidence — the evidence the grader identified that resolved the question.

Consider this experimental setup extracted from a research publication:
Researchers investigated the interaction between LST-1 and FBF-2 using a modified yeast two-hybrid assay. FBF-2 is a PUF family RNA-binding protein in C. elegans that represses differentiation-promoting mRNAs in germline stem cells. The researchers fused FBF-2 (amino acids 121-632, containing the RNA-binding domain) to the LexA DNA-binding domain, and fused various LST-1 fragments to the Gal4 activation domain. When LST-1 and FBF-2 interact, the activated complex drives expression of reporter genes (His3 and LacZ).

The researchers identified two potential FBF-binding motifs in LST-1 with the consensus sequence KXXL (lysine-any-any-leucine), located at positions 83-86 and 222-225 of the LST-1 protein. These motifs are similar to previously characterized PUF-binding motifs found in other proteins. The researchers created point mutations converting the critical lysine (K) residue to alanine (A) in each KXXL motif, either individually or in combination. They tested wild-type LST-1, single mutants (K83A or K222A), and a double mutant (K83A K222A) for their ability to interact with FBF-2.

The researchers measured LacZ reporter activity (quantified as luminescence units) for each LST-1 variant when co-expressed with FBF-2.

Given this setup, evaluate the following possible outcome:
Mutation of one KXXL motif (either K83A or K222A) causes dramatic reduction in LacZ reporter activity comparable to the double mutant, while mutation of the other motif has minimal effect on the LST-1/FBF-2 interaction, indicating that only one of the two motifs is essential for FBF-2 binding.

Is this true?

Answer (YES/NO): NO